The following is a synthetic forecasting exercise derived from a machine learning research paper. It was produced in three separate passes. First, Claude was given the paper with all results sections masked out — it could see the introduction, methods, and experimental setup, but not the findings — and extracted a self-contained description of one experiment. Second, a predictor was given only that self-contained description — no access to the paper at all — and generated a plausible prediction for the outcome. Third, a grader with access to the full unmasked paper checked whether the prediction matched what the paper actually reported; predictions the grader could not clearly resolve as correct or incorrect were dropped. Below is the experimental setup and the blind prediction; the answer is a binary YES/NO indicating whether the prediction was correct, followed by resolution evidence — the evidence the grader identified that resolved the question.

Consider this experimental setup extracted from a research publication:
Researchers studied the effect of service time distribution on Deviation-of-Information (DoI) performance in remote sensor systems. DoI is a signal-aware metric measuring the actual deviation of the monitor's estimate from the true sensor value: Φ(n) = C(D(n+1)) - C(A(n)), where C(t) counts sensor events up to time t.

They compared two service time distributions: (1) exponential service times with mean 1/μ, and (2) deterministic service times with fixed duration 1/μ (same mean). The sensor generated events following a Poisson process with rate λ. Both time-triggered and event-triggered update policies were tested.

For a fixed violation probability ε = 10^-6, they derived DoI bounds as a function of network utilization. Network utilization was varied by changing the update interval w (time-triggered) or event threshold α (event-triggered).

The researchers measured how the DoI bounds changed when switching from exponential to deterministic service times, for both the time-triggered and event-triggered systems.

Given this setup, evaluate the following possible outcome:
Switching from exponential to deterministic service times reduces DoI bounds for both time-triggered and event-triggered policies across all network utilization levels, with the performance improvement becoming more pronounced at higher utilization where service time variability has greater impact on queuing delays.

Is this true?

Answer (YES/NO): NO